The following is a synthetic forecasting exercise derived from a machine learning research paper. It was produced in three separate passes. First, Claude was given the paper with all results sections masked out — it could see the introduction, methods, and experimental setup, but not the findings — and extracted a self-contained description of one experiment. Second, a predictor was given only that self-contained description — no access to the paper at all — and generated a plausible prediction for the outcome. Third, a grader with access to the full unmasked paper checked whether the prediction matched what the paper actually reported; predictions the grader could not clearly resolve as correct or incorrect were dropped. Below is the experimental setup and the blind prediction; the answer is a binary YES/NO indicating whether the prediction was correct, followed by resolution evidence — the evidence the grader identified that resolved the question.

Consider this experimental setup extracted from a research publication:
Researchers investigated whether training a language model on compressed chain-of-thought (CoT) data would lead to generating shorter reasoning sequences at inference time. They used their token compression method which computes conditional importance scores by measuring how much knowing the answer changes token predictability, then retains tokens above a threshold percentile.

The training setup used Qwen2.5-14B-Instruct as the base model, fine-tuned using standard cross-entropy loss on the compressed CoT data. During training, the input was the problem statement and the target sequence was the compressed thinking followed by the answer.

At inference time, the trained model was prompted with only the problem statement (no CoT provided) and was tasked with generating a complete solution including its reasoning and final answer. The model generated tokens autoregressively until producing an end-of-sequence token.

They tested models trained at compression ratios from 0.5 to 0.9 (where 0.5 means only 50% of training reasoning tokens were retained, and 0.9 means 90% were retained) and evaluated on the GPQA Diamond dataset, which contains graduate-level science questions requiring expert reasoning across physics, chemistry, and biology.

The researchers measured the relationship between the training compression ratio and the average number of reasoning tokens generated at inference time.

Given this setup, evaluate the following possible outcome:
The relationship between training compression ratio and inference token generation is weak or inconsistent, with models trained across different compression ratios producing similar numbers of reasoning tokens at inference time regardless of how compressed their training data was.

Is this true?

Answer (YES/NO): NO